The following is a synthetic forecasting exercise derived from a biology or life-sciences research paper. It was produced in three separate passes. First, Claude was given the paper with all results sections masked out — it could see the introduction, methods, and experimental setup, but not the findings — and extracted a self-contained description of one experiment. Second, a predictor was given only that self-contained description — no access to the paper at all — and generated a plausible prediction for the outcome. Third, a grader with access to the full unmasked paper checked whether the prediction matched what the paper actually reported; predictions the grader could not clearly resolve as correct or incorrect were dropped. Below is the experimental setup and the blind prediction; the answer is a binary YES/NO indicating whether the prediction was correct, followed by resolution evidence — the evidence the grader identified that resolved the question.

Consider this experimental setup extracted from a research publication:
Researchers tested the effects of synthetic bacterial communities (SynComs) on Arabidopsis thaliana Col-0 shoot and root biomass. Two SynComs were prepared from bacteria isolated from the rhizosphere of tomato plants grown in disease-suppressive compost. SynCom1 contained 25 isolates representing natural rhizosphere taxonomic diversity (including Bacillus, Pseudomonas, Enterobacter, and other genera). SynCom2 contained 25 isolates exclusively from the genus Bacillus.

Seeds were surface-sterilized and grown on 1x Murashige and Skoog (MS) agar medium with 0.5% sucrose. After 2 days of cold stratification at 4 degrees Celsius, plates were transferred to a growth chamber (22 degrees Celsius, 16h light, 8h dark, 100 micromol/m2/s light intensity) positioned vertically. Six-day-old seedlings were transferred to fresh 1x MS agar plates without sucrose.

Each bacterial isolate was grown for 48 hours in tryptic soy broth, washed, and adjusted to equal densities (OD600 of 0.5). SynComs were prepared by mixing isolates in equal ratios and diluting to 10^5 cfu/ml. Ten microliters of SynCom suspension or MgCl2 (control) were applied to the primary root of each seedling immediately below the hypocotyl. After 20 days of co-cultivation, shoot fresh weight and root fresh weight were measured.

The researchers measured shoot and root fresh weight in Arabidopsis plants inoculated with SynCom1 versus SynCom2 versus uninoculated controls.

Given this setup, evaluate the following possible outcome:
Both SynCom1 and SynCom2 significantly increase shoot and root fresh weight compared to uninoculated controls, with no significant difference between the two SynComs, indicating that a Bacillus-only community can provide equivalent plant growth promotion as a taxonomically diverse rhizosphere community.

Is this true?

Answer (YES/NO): NO